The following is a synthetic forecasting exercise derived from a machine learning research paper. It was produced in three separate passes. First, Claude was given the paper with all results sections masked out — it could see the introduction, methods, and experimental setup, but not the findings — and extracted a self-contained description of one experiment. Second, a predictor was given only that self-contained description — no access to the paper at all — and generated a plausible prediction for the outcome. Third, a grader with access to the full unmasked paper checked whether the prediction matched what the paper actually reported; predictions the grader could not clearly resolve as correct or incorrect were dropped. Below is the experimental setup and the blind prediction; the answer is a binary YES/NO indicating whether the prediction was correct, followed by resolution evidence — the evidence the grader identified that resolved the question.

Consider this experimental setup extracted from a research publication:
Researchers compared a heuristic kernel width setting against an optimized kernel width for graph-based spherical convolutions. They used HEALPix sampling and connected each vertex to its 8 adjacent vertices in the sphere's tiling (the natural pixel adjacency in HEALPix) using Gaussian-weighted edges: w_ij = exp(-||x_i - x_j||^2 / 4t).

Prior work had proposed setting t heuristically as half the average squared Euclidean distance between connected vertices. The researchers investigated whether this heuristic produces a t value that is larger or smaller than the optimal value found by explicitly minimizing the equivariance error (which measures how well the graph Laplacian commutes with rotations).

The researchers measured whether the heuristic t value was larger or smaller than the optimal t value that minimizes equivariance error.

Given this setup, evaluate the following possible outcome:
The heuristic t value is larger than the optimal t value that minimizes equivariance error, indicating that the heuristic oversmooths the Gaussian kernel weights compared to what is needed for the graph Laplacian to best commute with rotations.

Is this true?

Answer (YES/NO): YES